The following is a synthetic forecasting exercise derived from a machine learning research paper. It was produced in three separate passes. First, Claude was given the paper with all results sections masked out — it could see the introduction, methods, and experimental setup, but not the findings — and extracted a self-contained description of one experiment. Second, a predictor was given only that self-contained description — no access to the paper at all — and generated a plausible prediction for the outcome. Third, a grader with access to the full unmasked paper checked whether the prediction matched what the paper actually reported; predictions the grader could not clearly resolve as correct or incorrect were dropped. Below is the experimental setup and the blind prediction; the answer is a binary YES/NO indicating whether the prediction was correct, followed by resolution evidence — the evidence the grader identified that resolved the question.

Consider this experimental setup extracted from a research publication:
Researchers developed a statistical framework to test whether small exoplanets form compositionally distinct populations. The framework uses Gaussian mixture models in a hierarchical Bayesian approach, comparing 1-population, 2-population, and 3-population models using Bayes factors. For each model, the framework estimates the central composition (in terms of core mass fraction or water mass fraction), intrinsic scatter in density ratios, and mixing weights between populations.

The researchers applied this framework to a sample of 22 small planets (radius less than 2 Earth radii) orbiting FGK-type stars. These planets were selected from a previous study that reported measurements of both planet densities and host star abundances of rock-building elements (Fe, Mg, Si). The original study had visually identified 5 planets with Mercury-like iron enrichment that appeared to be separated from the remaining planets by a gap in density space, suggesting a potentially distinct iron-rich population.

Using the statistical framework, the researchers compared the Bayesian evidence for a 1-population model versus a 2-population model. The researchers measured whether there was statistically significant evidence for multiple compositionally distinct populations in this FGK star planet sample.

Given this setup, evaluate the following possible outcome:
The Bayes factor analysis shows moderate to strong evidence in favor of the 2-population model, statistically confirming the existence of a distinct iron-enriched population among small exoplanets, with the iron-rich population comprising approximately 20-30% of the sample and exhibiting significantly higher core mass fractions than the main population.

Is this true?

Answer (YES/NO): NO